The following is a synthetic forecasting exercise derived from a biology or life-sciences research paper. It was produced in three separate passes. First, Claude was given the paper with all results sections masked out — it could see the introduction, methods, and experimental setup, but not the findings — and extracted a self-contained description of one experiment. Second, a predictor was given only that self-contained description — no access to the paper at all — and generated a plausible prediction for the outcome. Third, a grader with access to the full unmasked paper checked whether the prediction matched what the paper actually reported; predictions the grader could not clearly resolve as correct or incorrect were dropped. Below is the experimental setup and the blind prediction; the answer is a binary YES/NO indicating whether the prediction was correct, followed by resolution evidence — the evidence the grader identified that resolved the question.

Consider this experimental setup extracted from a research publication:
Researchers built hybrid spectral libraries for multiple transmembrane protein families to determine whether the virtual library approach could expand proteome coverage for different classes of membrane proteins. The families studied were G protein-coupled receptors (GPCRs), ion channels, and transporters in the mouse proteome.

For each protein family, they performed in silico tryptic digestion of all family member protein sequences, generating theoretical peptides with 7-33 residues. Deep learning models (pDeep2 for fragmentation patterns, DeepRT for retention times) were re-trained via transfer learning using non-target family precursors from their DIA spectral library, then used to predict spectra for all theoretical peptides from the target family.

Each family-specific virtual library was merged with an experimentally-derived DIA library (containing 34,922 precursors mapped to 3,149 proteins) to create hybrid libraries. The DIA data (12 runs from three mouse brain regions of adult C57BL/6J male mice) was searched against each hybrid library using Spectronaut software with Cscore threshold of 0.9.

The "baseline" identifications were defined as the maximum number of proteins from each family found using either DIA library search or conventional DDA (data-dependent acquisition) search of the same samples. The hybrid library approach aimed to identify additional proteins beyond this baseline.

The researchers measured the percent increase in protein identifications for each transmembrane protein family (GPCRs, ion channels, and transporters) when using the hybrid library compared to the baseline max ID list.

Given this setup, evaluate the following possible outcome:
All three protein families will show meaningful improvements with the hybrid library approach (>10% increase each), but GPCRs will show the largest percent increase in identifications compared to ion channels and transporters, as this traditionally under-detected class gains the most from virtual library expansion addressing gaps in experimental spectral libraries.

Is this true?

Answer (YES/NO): YES